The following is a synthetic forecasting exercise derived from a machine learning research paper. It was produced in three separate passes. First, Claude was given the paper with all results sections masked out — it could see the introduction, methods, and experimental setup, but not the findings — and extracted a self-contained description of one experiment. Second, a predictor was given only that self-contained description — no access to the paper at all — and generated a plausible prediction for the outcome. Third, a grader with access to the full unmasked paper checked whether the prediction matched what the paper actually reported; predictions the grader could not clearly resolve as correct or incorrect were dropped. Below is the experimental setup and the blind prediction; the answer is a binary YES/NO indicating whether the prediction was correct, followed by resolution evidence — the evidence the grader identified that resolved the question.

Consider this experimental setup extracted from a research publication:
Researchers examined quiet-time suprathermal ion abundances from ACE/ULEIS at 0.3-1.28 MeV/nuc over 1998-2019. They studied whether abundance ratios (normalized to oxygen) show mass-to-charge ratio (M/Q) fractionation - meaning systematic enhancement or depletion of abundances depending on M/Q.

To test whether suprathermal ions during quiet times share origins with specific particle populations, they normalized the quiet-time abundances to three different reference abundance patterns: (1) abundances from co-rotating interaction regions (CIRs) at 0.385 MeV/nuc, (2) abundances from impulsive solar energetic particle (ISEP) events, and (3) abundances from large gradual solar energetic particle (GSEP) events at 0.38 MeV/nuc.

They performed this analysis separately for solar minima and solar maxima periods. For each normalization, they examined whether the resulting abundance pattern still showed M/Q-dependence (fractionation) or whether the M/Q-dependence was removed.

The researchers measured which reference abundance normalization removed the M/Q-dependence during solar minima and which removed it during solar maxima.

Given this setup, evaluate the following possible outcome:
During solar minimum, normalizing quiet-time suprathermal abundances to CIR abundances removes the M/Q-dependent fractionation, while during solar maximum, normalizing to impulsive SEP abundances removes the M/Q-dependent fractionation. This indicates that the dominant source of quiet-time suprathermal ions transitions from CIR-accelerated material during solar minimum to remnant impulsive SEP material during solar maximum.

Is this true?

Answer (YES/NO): NO